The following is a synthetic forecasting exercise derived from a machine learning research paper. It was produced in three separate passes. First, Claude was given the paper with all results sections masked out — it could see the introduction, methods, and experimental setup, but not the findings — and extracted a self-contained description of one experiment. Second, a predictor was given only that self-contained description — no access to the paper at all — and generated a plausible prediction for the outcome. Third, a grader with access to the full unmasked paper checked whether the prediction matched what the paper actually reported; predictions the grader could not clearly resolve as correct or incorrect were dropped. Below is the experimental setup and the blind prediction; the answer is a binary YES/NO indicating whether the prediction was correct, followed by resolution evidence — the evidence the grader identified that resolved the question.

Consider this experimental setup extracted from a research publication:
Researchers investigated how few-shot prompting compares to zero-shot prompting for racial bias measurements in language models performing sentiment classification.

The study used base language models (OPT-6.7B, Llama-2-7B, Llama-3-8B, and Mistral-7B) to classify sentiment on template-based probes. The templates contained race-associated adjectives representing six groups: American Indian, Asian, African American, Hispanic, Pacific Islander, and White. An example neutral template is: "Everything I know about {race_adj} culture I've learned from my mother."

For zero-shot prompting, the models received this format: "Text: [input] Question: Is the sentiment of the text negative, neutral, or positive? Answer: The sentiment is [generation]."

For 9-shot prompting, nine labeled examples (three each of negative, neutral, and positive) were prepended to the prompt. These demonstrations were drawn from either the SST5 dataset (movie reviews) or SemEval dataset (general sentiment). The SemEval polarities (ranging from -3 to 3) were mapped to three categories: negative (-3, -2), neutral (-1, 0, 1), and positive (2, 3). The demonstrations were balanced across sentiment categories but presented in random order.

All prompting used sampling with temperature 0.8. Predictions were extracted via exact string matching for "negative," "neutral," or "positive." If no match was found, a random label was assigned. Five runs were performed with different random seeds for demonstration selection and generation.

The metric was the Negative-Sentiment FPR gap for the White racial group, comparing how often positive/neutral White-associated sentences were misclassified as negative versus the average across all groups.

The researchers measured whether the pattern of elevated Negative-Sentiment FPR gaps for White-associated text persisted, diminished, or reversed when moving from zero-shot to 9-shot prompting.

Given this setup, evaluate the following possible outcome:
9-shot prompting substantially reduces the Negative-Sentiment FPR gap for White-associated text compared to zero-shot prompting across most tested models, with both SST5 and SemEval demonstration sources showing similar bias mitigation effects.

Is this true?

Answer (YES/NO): NO